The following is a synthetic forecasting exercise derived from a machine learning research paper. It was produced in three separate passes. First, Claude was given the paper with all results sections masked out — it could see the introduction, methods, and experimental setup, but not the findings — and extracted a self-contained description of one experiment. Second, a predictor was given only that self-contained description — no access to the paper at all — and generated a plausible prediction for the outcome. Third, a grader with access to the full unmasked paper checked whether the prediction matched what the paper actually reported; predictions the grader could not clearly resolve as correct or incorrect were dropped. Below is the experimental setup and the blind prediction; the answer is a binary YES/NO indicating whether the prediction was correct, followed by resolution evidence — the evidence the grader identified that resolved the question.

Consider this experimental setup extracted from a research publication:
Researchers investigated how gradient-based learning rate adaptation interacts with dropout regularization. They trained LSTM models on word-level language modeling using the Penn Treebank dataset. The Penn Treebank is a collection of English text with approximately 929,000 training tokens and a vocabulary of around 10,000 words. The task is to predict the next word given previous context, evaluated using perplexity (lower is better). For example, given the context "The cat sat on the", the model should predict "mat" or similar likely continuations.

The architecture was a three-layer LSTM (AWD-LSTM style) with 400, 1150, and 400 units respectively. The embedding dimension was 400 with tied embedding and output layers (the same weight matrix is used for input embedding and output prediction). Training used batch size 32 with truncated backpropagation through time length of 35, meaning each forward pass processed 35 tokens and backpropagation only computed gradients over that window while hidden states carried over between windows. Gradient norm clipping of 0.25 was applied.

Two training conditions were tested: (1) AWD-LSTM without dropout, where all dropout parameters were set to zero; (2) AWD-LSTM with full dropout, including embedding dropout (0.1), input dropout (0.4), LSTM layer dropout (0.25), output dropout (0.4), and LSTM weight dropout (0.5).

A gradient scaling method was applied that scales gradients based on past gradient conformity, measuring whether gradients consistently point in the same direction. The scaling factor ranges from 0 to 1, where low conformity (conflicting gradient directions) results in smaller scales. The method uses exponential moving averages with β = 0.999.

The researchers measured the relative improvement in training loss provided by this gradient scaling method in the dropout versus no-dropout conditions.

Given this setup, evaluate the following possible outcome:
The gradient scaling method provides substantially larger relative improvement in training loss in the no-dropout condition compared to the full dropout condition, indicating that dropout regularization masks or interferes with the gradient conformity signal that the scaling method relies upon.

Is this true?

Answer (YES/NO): YES